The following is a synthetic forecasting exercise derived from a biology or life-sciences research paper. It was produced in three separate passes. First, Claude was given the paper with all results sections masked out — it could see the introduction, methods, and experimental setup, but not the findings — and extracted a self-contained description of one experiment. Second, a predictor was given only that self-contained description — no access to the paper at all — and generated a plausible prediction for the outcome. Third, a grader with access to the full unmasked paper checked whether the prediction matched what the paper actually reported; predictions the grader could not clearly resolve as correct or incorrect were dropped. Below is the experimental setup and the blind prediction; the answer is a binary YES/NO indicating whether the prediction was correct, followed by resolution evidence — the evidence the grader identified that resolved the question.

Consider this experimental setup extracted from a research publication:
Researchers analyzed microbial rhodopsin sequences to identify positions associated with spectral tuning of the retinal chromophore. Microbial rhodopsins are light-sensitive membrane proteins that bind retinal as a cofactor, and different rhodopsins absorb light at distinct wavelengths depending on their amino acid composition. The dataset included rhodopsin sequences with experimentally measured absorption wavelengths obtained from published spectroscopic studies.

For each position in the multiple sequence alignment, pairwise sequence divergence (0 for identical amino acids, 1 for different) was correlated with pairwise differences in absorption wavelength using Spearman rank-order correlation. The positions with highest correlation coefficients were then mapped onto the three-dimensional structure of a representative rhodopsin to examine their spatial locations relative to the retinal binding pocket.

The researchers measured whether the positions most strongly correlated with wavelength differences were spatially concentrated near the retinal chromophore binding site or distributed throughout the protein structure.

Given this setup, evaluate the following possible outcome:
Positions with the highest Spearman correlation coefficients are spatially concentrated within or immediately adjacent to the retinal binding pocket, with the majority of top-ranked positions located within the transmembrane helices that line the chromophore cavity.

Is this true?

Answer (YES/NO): NO